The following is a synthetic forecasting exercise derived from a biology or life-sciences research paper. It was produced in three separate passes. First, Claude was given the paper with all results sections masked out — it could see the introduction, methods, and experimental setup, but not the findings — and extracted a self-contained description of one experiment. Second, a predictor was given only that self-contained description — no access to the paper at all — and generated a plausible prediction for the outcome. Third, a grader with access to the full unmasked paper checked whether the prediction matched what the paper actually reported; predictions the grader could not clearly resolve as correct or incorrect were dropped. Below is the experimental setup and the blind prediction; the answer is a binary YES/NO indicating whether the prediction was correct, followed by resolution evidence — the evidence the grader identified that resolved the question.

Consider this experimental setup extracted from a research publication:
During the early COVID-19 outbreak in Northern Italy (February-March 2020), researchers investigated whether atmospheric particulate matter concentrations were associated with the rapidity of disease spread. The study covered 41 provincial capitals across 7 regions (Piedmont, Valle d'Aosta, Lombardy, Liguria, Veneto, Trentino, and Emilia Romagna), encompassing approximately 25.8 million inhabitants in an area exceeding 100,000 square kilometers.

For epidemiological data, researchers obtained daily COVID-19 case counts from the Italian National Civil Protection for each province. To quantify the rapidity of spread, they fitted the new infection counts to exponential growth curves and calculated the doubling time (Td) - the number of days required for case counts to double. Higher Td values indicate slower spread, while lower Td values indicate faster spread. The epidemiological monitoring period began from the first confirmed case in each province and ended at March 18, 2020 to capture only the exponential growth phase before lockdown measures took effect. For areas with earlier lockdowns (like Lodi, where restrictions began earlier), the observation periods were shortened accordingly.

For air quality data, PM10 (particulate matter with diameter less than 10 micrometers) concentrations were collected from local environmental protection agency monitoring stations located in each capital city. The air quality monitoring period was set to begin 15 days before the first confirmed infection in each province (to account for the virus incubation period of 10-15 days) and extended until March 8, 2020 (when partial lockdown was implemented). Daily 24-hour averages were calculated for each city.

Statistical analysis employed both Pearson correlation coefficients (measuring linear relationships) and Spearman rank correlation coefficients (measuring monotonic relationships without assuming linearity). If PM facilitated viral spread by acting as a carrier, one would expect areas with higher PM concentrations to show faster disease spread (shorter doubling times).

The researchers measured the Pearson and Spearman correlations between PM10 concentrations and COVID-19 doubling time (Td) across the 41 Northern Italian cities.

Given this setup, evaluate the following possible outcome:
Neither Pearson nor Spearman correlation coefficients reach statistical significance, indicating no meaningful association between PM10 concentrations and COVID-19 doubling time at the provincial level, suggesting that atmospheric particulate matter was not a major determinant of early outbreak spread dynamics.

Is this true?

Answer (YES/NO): YES